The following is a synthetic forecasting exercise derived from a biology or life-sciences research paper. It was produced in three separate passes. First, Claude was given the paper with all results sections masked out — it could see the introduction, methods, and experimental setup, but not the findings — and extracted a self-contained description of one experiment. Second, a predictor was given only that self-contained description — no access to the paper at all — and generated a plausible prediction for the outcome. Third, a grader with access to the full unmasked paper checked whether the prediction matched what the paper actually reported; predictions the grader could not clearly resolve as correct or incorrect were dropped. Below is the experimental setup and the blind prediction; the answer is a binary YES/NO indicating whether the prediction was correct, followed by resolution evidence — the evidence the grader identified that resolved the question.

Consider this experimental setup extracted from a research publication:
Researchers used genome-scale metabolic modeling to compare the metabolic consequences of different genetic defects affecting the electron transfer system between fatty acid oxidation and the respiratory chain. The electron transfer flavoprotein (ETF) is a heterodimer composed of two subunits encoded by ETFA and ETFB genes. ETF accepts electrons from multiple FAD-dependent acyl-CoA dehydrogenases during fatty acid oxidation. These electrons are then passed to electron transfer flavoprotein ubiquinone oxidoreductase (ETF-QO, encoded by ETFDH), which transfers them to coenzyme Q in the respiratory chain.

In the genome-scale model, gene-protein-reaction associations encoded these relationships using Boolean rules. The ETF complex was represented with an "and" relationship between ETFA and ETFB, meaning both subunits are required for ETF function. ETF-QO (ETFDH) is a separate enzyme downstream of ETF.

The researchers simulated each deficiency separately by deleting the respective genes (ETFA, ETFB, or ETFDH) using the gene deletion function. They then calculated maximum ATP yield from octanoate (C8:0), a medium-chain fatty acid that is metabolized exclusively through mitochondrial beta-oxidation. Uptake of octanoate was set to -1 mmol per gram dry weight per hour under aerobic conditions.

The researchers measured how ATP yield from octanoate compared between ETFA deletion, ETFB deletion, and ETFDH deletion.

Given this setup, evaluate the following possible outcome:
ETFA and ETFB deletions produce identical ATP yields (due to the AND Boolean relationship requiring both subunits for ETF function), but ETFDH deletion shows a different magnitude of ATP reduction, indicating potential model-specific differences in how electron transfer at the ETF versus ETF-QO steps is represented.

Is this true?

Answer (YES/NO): NO